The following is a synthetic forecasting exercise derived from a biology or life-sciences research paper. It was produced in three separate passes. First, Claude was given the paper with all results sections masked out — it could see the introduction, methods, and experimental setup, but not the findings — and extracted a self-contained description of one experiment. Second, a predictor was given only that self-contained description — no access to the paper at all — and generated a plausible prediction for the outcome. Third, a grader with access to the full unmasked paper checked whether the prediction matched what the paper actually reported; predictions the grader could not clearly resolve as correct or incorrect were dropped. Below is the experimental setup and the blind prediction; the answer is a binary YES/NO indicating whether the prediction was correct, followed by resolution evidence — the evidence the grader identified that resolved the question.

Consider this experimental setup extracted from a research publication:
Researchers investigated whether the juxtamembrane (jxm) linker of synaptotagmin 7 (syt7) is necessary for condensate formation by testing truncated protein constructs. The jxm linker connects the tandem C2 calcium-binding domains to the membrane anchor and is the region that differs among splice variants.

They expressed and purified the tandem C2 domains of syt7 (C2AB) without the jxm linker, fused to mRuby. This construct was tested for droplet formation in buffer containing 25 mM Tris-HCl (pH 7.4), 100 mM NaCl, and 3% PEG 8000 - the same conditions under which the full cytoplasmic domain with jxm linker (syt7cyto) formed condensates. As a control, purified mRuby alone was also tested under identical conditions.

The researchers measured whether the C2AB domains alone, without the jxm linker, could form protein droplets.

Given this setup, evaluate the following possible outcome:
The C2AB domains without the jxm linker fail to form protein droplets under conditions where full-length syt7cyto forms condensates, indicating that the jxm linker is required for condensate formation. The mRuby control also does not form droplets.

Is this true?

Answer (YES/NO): YES